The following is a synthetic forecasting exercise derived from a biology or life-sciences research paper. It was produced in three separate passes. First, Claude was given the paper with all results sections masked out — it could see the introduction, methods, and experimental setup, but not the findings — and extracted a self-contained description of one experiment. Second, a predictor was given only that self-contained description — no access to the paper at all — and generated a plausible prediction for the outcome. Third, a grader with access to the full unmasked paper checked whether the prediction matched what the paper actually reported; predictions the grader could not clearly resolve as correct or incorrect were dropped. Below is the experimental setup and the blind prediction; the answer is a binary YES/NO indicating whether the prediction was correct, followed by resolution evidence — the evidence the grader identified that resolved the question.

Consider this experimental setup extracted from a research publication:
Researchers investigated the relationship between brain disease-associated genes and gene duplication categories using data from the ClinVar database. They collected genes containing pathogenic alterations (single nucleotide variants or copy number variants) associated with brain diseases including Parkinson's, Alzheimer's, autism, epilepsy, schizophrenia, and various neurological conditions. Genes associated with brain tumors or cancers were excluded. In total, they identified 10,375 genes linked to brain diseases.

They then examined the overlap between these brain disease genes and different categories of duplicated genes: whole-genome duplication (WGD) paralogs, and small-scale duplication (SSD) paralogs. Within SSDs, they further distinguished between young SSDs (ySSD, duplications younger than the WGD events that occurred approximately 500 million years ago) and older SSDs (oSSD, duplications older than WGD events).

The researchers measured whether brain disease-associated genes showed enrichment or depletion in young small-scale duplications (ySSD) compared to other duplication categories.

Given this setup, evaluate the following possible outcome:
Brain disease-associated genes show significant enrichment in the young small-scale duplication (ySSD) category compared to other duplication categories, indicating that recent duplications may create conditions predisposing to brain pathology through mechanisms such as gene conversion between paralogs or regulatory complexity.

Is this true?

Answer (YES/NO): NO